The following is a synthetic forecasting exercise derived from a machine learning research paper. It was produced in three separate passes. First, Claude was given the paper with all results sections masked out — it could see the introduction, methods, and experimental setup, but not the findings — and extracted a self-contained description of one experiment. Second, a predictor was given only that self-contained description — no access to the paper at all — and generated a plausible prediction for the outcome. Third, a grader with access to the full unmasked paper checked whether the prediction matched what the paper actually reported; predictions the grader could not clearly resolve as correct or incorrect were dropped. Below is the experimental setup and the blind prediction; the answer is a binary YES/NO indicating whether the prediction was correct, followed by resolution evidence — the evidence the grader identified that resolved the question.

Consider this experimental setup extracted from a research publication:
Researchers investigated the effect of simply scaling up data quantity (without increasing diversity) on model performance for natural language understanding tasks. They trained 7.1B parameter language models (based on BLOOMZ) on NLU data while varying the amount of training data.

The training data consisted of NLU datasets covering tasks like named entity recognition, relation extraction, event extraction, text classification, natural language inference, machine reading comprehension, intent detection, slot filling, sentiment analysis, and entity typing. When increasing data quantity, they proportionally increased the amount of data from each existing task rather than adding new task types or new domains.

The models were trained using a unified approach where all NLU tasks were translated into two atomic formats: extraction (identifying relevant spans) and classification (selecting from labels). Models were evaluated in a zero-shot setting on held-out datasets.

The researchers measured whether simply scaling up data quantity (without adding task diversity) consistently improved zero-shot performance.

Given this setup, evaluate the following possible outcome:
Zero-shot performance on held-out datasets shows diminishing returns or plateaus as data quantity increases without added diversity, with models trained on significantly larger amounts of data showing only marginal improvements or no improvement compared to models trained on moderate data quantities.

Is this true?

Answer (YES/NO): YES